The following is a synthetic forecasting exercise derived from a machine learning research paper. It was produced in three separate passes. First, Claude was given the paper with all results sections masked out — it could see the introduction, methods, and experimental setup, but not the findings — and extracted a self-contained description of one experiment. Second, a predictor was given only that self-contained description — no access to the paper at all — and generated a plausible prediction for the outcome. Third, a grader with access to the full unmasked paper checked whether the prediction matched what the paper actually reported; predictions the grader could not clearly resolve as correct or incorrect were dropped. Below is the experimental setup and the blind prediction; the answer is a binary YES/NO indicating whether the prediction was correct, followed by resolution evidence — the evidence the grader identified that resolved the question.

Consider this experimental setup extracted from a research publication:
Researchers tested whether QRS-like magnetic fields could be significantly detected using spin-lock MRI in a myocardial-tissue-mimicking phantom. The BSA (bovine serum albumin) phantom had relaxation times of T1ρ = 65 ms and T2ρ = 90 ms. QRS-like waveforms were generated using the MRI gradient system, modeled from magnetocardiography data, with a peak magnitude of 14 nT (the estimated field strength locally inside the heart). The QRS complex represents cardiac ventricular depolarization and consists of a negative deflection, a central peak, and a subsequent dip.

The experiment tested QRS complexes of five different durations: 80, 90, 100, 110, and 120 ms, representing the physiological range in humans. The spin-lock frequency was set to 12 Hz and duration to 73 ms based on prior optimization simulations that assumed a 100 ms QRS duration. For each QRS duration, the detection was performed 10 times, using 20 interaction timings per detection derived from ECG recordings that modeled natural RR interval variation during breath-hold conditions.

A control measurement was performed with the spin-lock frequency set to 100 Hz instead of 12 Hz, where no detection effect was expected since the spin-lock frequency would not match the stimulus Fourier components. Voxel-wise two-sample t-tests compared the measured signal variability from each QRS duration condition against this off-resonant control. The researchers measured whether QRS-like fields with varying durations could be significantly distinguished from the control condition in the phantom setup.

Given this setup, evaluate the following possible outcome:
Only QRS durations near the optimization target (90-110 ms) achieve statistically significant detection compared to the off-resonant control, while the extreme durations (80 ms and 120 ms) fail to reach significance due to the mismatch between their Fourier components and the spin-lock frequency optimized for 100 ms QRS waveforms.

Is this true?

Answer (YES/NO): NO